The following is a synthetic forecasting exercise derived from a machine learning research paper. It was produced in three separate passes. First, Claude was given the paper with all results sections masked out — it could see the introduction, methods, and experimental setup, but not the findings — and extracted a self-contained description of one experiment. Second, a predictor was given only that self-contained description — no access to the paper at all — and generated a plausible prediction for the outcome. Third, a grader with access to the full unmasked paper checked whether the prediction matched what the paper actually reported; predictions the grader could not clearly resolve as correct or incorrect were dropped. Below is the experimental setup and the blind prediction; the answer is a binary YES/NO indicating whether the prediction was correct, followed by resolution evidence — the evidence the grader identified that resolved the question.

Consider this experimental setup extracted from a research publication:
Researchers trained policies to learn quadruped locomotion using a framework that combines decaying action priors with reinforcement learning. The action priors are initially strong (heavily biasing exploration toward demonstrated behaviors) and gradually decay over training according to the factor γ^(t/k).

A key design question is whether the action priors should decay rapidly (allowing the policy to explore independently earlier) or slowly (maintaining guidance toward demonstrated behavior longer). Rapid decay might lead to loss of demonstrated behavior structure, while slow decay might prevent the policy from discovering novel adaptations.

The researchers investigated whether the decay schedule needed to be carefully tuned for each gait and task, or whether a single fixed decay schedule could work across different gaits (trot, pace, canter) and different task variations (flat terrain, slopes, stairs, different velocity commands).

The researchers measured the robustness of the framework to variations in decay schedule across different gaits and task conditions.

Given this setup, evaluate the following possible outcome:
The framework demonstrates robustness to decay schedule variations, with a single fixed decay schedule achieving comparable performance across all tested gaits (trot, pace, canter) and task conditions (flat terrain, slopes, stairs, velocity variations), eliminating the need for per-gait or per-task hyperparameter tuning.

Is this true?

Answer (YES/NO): YES